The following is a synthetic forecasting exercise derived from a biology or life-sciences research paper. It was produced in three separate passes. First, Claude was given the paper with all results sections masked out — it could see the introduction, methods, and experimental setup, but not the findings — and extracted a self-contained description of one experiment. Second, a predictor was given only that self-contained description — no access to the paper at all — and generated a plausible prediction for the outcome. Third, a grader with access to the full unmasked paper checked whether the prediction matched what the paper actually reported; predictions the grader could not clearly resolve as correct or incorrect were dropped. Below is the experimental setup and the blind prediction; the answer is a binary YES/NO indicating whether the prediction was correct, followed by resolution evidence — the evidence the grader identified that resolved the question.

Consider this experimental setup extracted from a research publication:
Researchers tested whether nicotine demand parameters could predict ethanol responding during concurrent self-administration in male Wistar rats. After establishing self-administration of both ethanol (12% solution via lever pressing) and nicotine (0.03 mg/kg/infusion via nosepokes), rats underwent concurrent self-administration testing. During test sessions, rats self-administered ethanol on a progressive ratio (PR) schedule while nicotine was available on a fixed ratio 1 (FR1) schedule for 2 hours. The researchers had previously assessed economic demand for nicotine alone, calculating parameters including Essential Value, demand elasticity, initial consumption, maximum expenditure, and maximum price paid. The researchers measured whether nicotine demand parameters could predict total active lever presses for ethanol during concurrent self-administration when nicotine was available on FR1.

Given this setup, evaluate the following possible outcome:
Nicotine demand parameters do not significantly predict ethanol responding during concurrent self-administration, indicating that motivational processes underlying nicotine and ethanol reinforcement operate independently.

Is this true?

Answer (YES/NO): YES